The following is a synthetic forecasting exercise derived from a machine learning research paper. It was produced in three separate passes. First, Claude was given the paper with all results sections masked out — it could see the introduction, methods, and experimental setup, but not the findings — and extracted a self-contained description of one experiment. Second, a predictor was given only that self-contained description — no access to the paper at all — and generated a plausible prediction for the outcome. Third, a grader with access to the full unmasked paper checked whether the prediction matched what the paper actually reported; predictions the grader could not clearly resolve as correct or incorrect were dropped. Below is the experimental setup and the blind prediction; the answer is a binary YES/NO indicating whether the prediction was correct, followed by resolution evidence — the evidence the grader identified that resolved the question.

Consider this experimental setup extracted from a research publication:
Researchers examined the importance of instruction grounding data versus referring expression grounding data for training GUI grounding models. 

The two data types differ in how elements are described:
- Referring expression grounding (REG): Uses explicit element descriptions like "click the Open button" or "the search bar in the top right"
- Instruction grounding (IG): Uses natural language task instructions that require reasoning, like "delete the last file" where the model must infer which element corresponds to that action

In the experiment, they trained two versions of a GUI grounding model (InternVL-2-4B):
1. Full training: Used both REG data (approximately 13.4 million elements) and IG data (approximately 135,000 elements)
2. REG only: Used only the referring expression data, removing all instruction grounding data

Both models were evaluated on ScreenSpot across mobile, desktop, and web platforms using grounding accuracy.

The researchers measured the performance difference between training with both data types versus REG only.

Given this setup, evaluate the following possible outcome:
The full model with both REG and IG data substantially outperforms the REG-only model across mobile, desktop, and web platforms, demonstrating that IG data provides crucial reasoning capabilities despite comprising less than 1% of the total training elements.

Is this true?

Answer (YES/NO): NO